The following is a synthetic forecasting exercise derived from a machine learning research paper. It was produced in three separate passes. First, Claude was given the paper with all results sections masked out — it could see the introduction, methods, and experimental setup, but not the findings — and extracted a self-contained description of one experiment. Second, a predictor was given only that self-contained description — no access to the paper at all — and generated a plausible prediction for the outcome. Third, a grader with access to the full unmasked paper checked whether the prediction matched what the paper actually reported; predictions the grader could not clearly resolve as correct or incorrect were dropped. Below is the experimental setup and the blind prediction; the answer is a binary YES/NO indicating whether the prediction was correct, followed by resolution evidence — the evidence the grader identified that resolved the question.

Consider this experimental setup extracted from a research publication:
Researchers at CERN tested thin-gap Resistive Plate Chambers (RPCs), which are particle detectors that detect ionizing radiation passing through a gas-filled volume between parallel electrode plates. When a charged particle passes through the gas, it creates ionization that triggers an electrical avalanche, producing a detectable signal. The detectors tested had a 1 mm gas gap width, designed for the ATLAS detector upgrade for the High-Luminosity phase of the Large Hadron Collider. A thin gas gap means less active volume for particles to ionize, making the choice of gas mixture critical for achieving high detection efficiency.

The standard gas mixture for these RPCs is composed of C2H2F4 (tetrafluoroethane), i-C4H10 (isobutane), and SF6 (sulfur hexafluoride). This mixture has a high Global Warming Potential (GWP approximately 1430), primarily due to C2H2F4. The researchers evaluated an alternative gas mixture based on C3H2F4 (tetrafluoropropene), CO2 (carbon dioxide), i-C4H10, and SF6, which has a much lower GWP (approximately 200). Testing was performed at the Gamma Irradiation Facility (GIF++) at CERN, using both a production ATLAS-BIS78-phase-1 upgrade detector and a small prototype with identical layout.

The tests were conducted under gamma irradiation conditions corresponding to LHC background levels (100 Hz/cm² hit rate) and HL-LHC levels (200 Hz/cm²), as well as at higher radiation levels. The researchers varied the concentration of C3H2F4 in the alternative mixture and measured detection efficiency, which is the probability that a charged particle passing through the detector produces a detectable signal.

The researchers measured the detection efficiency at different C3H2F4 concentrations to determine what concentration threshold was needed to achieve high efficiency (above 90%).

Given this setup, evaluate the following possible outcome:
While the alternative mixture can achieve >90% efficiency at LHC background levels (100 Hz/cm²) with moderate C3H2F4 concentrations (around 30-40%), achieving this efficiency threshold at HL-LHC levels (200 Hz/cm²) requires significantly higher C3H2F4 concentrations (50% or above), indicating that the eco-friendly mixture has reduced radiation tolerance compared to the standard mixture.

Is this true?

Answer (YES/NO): NO